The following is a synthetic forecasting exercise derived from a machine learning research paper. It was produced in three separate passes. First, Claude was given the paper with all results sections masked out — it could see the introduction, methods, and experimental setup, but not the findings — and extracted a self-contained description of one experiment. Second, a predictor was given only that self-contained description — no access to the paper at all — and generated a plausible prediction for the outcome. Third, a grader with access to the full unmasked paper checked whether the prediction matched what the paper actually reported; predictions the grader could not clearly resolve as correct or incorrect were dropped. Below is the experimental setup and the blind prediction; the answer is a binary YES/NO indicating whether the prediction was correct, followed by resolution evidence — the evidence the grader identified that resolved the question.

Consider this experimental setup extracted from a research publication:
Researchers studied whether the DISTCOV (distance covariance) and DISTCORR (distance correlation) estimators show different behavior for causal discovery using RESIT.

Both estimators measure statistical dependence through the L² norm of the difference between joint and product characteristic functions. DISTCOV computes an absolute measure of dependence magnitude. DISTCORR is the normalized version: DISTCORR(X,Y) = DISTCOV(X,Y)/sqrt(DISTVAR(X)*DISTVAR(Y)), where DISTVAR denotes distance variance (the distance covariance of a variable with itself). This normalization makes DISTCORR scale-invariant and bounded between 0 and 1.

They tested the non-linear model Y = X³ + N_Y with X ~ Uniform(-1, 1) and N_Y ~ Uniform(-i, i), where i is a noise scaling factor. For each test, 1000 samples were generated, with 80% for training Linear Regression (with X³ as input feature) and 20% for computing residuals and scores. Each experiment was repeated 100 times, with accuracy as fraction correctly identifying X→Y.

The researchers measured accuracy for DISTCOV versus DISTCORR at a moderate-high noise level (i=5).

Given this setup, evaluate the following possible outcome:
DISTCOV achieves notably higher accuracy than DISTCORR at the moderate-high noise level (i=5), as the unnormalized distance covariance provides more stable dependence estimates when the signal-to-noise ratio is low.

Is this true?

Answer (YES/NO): NO